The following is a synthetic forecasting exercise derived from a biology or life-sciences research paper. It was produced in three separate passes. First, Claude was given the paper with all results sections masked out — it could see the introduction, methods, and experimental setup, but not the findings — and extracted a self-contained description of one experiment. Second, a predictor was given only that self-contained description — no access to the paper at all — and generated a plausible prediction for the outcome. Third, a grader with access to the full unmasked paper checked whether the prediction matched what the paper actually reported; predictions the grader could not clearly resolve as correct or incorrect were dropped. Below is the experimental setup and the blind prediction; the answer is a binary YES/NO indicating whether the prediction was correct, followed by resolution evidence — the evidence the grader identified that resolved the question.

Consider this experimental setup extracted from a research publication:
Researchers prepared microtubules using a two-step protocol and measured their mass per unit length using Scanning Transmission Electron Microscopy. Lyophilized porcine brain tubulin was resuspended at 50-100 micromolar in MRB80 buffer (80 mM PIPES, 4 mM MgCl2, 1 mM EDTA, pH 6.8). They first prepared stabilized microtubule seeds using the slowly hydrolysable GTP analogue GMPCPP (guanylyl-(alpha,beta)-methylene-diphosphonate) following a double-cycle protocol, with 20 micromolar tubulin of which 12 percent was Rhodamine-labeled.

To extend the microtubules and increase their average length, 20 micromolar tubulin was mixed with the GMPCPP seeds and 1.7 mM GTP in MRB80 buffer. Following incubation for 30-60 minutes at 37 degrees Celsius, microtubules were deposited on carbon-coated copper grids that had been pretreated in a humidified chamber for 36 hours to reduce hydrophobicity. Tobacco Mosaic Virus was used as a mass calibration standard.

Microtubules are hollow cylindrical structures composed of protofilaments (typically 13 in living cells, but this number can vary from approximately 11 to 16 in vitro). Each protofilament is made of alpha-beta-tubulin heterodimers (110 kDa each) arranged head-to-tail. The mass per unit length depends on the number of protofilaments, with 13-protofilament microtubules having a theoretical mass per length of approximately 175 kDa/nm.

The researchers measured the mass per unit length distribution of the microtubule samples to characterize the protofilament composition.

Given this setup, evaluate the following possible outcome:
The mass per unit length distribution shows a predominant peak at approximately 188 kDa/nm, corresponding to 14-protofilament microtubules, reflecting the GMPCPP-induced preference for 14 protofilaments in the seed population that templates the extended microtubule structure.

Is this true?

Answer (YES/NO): NO